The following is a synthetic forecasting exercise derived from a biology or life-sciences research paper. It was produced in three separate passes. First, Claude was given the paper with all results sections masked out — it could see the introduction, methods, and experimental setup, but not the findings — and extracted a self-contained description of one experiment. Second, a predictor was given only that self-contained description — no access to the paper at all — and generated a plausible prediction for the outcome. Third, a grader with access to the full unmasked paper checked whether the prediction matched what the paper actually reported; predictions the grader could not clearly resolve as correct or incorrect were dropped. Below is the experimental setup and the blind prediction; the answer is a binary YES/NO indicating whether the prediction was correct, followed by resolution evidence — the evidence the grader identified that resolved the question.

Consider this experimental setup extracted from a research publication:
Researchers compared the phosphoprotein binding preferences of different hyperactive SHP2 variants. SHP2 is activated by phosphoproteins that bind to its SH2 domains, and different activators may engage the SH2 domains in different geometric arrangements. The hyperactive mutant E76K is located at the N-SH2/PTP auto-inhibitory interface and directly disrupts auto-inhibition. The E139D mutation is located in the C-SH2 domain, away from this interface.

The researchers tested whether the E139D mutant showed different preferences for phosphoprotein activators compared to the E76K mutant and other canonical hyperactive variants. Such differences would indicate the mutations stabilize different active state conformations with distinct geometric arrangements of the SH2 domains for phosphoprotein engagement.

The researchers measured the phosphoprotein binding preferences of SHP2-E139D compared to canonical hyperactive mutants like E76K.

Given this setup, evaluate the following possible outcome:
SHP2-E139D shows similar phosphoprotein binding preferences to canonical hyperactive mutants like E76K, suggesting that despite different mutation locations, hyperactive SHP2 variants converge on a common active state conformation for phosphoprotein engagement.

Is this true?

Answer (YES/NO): NO